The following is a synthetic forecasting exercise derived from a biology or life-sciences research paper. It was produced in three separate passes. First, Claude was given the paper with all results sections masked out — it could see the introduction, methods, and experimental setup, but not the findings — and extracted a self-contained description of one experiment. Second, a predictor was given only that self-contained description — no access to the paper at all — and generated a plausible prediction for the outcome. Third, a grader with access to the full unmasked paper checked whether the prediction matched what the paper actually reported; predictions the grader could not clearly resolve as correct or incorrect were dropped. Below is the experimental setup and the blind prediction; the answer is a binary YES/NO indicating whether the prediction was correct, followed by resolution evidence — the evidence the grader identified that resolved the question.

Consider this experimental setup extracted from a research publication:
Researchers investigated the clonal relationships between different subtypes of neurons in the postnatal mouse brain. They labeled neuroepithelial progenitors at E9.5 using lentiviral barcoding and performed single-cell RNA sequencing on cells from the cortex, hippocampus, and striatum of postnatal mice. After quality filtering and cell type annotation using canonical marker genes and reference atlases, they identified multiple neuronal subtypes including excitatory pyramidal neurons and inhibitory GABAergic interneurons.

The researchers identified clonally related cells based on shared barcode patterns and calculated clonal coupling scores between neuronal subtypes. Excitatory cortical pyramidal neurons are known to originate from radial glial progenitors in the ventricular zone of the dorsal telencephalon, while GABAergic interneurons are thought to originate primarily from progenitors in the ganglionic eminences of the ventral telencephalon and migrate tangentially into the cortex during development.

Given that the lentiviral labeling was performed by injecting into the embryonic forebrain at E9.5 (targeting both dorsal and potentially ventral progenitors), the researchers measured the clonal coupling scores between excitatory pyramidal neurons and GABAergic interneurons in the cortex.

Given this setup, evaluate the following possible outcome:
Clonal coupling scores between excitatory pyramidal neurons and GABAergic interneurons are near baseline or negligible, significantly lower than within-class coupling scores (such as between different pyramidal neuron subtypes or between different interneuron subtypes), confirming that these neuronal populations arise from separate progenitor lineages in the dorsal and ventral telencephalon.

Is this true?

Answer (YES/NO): YES